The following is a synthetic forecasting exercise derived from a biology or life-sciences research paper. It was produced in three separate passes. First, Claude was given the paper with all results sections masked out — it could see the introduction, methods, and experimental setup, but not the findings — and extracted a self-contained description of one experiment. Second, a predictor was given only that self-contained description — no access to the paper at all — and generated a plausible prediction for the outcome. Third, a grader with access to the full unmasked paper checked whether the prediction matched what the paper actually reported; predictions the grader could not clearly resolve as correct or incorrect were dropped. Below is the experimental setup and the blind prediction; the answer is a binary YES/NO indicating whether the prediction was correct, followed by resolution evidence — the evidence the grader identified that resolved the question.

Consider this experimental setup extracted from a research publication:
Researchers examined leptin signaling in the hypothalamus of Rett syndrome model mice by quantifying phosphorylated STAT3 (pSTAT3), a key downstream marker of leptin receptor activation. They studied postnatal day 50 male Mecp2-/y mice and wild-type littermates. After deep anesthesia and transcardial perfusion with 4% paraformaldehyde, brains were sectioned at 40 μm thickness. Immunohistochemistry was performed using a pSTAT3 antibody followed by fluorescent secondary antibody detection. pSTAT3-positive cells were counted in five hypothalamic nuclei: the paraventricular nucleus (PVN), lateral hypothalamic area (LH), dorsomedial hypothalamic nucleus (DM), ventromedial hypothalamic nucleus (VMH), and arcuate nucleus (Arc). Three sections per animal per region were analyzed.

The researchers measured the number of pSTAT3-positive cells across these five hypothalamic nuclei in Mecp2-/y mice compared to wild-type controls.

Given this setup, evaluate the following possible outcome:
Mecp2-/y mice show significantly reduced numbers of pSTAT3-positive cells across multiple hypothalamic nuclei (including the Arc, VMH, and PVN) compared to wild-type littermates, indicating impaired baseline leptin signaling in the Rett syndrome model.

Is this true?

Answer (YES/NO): NO